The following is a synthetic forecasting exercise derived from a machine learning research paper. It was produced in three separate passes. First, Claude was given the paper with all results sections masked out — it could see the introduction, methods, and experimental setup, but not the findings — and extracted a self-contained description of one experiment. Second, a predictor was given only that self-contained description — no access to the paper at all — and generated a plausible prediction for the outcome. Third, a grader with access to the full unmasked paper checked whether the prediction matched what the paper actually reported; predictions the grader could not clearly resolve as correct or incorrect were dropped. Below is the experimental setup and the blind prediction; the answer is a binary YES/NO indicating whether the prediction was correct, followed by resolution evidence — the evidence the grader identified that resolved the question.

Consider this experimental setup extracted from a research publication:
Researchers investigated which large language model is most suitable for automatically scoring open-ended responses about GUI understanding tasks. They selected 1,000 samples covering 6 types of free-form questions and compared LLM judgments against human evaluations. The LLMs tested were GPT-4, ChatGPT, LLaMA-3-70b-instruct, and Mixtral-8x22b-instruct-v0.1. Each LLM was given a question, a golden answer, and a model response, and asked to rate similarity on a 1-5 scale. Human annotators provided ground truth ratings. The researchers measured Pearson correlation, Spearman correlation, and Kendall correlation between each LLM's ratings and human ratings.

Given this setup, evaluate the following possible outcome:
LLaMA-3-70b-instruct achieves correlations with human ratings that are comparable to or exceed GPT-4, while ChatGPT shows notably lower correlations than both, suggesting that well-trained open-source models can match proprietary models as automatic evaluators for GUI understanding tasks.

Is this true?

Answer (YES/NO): NO